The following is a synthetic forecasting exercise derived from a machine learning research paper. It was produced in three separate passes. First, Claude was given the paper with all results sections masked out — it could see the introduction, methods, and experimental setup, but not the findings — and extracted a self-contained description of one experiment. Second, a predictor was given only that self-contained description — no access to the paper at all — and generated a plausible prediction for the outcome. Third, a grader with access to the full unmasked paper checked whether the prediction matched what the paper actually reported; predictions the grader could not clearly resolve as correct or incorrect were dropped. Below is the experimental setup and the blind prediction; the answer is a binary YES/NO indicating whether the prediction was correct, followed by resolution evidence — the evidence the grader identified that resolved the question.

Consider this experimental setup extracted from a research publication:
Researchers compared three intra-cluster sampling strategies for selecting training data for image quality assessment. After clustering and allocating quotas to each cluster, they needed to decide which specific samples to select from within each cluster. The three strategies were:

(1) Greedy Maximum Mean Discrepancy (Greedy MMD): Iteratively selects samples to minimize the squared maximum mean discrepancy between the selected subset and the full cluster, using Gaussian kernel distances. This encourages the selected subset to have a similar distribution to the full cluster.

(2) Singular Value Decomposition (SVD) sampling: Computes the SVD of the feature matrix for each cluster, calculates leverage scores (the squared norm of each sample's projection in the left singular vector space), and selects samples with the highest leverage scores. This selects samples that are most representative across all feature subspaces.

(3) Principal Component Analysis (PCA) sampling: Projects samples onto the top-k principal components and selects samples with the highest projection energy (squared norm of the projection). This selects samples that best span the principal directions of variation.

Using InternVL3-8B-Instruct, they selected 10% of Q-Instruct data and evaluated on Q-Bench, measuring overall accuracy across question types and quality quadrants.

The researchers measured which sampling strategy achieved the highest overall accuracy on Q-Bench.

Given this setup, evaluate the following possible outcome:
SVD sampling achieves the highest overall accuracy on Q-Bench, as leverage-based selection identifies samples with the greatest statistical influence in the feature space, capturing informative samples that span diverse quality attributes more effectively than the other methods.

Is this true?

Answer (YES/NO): YES